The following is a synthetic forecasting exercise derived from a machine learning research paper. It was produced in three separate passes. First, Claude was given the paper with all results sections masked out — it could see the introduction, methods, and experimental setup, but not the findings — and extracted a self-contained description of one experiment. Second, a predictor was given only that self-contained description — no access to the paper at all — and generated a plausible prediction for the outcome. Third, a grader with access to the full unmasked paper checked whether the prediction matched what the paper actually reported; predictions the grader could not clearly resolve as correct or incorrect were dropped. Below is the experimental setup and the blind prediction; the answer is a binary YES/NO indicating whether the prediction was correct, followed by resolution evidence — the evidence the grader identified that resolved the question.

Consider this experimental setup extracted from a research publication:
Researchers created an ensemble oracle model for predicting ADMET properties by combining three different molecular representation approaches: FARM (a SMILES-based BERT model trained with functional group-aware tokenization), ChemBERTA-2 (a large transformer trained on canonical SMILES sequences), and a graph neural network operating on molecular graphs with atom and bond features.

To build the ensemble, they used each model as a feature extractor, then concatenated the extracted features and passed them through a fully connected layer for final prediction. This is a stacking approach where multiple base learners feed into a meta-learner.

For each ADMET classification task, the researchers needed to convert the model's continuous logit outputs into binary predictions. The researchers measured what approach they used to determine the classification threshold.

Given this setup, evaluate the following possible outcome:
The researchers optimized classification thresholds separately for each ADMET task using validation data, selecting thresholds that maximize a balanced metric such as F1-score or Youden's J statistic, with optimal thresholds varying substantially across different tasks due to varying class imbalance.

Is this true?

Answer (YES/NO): NO